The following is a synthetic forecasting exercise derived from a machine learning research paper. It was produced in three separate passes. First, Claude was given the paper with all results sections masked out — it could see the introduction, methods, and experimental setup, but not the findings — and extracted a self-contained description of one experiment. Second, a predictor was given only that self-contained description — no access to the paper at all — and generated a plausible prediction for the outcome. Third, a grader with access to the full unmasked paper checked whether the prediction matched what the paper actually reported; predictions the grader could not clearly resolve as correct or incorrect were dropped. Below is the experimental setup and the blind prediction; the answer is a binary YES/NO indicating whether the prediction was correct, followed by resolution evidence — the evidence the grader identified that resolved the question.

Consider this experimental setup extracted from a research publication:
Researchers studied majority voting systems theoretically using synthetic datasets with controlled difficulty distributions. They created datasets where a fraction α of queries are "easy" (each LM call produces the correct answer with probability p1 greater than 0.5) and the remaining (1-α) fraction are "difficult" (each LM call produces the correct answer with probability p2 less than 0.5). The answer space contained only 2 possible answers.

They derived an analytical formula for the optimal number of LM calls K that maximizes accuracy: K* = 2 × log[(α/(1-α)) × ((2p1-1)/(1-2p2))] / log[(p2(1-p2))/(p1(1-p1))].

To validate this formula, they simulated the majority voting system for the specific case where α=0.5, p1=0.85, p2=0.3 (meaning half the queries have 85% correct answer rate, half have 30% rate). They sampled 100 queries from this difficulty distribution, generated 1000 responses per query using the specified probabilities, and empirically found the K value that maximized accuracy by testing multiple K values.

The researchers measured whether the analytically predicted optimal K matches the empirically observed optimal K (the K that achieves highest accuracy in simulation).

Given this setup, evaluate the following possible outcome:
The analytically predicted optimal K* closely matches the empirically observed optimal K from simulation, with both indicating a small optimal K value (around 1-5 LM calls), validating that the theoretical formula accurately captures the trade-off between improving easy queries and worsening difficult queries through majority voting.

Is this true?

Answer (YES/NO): YES